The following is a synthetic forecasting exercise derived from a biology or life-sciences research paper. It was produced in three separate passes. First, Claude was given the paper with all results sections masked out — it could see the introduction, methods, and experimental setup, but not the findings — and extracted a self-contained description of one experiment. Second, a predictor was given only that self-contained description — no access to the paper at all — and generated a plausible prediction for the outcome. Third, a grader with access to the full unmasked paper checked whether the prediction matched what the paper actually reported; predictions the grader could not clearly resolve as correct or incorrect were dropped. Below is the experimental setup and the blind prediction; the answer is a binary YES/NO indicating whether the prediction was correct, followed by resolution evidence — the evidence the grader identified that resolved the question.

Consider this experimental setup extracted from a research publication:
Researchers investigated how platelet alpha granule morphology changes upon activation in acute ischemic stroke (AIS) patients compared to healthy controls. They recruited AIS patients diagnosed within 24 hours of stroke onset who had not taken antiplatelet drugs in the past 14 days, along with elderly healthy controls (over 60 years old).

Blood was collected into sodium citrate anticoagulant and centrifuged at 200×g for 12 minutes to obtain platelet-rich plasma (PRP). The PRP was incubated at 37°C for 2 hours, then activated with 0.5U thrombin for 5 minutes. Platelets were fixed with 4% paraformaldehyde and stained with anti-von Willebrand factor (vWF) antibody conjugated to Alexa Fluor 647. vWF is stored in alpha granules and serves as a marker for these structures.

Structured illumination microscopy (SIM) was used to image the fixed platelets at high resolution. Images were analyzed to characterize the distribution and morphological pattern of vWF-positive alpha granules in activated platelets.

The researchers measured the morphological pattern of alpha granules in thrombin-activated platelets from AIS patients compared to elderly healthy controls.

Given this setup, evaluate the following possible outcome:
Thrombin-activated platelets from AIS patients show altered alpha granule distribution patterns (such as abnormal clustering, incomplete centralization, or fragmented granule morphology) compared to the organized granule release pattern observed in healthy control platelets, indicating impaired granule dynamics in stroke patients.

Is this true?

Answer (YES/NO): NO